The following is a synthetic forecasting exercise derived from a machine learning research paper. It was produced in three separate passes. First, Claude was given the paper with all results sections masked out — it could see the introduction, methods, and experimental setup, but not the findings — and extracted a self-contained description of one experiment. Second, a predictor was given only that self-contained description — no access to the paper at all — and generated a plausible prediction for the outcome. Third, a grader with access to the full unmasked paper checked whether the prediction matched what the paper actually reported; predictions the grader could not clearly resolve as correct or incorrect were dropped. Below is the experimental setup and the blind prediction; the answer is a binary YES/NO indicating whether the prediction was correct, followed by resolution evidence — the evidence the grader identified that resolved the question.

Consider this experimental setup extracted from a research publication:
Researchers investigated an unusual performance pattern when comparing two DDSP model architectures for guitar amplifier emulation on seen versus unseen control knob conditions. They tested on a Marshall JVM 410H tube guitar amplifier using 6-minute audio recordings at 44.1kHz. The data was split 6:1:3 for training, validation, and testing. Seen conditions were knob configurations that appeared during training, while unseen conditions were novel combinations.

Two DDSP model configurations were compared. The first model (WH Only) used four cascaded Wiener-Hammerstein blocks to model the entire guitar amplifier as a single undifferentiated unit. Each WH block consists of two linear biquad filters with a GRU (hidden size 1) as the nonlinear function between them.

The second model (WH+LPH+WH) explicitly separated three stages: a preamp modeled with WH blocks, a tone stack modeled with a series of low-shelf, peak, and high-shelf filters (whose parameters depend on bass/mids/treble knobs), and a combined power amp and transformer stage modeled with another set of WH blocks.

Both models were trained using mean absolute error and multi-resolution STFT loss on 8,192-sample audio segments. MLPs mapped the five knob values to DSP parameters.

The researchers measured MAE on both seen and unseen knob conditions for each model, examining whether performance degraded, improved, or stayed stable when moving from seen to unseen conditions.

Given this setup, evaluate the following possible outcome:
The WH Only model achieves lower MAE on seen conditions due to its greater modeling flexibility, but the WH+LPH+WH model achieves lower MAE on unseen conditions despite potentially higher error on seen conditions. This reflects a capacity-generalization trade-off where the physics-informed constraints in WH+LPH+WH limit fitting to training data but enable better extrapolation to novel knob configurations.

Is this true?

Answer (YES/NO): NO